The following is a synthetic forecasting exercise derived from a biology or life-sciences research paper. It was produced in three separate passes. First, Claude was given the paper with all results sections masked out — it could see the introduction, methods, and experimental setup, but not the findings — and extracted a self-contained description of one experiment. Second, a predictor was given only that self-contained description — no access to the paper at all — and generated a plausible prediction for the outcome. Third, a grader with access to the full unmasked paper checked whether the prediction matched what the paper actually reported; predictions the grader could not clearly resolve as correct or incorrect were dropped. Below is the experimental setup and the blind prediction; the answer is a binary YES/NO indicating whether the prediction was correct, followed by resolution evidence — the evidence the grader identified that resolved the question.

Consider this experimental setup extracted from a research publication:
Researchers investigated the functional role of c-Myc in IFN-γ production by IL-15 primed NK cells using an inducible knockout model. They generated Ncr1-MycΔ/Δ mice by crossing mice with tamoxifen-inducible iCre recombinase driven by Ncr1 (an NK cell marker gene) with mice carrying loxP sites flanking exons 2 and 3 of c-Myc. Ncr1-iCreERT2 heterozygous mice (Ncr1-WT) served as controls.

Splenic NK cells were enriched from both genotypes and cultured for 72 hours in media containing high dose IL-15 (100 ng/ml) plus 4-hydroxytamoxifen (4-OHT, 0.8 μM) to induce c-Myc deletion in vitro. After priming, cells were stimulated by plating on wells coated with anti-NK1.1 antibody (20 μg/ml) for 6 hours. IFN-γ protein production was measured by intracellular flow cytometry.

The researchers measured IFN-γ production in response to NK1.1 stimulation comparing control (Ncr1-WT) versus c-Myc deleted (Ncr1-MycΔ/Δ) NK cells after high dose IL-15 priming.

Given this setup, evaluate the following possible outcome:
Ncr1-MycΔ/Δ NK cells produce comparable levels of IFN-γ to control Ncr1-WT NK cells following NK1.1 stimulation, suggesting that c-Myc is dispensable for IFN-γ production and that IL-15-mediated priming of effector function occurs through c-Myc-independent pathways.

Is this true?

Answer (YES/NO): YES